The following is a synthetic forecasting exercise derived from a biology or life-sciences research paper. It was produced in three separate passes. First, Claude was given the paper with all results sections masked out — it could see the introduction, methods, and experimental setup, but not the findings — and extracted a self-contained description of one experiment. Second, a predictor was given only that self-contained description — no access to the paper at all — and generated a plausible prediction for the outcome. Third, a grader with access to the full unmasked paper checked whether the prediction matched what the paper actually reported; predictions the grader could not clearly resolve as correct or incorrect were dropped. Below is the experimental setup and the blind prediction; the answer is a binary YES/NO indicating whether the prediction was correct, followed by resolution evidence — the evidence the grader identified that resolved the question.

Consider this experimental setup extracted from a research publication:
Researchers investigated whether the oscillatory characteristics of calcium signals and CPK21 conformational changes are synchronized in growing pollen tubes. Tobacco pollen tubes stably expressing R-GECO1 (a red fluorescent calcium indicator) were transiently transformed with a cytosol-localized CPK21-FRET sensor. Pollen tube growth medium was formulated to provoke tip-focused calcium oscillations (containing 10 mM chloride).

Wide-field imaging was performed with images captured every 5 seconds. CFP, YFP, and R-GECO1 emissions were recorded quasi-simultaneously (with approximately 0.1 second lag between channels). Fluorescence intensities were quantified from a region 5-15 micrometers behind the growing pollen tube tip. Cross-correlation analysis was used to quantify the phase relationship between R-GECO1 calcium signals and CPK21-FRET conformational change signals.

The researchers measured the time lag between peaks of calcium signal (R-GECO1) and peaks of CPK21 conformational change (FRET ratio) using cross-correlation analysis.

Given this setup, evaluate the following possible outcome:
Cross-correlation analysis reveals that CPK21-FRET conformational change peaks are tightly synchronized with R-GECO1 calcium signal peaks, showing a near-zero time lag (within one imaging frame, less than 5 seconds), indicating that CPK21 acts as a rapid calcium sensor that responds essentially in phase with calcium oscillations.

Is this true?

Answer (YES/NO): YES